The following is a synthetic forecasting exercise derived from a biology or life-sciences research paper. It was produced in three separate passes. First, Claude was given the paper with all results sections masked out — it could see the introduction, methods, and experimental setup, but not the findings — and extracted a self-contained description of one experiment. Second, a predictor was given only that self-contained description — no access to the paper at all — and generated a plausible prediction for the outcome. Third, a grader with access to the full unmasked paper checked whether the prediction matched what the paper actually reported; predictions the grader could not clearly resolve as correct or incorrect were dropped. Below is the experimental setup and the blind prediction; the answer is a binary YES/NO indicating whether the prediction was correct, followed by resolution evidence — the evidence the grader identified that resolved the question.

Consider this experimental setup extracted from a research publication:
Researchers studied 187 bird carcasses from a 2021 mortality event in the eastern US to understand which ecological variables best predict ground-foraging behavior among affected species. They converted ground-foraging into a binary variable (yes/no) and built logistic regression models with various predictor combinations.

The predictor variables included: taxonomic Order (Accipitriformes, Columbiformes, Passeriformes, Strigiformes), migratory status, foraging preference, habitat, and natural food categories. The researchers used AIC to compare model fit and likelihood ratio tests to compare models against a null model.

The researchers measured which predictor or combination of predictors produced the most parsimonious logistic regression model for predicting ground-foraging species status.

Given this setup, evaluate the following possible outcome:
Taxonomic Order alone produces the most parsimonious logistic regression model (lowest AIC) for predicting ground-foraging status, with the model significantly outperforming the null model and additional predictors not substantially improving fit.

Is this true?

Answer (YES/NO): NO